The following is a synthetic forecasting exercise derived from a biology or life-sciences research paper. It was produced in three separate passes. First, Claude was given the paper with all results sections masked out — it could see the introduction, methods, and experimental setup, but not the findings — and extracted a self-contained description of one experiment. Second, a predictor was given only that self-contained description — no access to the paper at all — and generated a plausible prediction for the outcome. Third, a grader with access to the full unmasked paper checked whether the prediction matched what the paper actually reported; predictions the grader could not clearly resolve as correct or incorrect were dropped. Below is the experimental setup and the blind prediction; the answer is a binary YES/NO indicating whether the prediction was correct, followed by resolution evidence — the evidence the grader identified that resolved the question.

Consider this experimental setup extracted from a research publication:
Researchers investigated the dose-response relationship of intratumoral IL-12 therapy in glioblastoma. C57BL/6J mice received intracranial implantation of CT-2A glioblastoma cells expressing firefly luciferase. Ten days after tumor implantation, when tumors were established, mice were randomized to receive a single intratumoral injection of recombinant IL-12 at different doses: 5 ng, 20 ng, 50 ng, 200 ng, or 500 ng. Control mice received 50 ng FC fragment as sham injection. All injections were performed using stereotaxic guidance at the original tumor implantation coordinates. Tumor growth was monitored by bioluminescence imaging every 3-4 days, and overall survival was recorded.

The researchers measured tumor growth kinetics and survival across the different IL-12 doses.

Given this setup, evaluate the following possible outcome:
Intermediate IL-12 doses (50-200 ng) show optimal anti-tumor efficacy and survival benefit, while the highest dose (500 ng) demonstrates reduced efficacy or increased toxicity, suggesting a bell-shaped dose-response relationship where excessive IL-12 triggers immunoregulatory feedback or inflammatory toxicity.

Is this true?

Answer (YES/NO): YES